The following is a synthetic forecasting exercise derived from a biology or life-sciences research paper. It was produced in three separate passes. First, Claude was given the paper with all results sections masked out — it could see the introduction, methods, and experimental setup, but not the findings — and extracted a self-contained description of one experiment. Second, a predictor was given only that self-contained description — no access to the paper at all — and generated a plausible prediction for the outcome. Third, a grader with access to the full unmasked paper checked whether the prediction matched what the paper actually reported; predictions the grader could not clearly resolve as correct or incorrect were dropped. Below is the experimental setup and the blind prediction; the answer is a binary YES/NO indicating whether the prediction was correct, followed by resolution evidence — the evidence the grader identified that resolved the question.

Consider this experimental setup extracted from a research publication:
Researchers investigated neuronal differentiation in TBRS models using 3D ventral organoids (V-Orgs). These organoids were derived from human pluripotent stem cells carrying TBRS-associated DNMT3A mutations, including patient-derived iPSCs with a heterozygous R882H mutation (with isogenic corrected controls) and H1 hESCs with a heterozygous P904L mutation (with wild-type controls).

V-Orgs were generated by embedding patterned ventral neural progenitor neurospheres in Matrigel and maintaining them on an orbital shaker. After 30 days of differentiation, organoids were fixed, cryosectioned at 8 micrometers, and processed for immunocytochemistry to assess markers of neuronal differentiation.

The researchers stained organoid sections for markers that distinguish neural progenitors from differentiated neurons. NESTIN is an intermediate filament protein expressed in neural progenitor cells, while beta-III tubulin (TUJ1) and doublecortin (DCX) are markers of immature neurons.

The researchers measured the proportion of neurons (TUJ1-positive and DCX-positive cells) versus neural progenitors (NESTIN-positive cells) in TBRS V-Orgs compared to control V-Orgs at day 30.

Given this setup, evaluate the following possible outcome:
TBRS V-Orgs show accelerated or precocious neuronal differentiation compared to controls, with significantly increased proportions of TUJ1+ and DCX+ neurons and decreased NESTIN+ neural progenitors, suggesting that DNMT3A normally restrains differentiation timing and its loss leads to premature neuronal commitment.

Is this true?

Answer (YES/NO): NO